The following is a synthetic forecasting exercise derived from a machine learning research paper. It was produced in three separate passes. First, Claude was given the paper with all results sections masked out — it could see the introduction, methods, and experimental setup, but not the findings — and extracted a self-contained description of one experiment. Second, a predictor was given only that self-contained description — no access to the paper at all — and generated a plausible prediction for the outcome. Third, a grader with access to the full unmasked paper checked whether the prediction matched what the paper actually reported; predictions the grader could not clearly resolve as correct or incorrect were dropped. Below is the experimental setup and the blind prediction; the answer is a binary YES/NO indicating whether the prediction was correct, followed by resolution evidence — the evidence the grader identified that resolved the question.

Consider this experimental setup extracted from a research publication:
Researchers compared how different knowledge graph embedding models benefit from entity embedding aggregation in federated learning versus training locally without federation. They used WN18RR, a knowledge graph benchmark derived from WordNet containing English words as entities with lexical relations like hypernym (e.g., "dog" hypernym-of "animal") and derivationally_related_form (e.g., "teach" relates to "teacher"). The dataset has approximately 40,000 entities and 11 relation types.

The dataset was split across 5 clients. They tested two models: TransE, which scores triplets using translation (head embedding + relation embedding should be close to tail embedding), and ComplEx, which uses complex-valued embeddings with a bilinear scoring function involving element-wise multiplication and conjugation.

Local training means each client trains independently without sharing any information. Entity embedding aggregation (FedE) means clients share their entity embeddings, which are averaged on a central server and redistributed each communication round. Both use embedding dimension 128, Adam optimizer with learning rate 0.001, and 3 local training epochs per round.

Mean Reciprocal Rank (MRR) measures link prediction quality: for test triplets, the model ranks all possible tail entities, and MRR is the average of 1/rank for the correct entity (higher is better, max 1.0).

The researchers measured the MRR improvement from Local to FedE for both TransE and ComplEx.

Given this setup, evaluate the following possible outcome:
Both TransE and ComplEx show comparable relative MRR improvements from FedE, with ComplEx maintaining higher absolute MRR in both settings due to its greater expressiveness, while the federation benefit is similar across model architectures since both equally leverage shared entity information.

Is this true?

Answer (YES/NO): NO